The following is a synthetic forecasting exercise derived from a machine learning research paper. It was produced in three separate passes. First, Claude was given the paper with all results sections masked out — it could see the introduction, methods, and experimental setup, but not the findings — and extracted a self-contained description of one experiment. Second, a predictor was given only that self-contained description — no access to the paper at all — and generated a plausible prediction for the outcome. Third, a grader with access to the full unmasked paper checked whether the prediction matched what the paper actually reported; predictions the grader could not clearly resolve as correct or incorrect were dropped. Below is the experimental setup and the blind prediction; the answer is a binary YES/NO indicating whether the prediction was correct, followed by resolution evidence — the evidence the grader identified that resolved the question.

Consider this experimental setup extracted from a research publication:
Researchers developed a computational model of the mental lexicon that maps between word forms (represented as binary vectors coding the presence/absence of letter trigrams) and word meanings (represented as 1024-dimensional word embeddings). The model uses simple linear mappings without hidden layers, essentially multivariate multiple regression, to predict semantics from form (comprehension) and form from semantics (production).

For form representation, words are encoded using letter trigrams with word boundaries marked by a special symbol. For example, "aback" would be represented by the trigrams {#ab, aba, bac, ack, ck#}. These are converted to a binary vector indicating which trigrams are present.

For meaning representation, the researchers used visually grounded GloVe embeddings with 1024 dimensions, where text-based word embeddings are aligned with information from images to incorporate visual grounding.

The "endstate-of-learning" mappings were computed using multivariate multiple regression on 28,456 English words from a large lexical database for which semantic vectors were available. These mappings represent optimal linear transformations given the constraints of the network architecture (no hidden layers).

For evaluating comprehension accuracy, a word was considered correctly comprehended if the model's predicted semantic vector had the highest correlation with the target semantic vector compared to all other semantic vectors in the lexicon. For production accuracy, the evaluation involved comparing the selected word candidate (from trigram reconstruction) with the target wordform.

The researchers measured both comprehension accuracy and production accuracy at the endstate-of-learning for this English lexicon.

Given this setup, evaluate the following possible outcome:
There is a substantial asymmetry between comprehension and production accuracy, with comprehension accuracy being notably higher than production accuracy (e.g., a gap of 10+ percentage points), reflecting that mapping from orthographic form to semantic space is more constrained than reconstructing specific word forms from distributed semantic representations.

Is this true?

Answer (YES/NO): YES